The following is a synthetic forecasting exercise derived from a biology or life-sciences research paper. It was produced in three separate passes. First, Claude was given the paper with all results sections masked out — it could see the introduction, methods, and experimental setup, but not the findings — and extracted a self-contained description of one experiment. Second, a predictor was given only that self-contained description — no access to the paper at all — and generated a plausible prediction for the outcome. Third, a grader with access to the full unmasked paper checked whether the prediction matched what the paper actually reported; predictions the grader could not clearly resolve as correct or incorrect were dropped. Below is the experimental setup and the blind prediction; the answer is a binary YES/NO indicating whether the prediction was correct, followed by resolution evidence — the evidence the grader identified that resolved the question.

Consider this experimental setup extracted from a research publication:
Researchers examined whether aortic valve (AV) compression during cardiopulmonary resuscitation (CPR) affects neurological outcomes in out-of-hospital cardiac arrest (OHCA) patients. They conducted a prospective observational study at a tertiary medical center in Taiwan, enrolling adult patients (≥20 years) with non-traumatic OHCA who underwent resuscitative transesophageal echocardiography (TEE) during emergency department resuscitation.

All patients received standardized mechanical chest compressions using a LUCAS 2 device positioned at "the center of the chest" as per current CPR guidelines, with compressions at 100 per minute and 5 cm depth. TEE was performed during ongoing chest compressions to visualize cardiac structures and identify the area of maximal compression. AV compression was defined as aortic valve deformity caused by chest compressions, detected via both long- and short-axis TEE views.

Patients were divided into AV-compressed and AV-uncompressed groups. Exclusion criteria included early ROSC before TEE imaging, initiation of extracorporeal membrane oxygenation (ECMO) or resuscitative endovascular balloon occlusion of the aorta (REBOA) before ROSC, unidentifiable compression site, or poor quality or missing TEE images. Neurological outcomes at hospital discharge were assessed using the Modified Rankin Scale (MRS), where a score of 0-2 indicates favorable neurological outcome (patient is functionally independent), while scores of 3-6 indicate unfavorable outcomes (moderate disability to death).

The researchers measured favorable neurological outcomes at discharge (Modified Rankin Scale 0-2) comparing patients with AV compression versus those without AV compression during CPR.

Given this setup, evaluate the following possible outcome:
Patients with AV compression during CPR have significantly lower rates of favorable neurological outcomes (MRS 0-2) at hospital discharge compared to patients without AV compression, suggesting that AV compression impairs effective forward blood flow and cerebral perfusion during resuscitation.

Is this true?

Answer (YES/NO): NO